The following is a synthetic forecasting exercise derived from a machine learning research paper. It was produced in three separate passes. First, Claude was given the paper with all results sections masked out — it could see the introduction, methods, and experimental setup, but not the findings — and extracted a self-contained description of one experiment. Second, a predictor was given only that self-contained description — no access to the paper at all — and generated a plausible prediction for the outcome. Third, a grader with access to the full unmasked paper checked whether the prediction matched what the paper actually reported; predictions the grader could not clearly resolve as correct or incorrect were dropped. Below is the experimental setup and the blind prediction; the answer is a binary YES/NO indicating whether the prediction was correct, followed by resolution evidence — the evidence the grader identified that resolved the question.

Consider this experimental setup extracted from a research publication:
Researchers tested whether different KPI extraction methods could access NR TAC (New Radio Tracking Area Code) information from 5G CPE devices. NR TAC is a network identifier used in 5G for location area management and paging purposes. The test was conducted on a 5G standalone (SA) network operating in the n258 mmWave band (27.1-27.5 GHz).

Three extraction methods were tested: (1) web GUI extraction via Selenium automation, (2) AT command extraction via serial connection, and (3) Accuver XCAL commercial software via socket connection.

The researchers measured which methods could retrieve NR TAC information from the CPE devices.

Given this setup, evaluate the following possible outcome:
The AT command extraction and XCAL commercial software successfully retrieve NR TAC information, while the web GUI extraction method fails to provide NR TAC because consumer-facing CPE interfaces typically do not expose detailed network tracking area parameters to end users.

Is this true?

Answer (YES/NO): NO